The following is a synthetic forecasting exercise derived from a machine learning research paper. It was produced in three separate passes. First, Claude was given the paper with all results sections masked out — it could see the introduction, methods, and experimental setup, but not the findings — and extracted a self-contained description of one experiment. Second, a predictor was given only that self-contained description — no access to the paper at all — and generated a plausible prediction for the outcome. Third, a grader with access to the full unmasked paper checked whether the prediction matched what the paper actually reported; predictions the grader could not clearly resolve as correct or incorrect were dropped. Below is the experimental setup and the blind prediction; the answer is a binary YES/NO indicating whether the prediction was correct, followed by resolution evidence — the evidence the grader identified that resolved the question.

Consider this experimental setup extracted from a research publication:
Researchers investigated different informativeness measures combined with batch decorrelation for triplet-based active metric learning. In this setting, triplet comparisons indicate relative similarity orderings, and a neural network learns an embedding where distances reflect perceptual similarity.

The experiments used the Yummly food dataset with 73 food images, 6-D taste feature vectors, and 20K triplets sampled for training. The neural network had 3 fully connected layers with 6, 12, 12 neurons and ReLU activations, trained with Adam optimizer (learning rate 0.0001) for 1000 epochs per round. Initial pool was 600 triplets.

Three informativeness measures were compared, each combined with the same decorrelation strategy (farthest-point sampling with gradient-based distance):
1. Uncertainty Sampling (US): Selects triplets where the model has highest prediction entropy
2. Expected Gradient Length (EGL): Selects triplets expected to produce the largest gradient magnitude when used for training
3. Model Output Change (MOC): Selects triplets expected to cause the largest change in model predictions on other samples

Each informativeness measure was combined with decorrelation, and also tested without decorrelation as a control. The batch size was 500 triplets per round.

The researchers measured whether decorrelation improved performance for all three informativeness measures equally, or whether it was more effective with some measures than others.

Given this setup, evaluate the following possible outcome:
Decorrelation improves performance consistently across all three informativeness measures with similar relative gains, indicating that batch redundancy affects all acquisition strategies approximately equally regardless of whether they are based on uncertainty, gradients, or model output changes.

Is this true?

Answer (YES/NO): NO